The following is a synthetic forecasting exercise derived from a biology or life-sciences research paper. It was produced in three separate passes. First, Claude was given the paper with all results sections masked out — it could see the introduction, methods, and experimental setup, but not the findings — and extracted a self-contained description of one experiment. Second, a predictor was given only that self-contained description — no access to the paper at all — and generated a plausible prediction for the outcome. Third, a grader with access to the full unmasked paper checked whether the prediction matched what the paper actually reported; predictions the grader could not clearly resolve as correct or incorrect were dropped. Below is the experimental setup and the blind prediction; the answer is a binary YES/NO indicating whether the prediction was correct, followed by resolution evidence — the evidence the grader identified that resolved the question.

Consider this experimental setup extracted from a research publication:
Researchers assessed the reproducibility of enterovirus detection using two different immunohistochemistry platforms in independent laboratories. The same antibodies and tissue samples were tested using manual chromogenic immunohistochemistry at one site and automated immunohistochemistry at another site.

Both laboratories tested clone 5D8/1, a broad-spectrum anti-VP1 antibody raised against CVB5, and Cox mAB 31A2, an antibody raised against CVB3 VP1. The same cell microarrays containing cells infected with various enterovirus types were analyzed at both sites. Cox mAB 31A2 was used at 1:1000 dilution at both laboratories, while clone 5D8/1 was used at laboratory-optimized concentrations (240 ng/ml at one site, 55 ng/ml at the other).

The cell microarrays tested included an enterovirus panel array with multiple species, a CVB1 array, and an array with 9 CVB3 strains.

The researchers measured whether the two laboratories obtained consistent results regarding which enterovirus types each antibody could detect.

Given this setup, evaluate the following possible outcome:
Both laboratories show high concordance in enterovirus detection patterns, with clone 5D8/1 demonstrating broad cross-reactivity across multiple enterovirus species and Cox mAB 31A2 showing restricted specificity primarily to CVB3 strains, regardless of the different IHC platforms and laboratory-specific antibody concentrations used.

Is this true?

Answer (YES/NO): YES